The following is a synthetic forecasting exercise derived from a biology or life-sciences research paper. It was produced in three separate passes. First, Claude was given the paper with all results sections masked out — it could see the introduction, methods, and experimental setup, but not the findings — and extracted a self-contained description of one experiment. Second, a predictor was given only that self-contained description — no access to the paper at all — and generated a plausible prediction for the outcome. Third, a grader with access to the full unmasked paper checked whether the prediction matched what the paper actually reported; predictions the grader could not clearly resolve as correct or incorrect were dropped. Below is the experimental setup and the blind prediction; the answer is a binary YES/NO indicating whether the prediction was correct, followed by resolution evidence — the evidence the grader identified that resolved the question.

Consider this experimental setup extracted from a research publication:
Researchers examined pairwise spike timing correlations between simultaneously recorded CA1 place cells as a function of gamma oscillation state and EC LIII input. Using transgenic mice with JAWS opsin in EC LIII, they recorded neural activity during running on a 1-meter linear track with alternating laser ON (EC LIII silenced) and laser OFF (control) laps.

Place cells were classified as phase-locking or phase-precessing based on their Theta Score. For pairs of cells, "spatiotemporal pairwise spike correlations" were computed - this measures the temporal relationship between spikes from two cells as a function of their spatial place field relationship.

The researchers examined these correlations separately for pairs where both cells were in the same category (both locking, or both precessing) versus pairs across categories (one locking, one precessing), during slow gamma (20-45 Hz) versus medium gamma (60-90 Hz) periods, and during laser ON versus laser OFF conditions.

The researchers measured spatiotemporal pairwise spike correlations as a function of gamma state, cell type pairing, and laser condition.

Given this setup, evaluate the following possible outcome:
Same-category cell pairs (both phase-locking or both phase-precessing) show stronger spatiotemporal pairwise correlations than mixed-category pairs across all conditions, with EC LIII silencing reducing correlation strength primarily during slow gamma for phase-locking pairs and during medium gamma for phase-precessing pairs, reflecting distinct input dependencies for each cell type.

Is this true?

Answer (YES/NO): NO